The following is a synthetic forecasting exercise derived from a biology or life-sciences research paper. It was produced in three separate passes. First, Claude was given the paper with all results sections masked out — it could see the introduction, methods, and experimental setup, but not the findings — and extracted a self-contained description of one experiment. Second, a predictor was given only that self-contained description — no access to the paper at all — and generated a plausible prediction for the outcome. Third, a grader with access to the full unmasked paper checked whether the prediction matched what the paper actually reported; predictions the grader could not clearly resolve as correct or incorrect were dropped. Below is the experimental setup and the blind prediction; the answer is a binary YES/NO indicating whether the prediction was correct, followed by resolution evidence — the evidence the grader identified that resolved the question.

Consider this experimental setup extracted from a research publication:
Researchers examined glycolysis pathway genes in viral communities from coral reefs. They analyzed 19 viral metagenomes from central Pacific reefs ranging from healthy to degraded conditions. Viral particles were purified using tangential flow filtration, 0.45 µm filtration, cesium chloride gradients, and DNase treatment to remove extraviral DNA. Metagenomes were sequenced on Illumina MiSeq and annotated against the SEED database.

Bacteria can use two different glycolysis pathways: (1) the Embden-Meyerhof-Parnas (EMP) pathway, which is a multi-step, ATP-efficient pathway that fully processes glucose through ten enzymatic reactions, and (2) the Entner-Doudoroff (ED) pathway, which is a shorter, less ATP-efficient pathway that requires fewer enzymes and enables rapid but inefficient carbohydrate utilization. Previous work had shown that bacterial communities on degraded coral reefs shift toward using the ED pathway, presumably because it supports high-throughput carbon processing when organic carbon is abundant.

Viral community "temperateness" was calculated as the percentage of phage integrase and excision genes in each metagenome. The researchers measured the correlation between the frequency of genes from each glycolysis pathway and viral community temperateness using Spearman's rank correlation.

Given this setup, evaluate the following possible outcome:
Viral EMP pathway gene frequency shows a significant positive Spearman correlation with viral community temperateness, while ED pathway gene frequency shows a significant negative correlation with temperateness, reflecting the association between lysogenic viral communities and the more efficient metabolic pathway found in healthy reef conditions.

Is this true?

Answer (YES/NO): NO